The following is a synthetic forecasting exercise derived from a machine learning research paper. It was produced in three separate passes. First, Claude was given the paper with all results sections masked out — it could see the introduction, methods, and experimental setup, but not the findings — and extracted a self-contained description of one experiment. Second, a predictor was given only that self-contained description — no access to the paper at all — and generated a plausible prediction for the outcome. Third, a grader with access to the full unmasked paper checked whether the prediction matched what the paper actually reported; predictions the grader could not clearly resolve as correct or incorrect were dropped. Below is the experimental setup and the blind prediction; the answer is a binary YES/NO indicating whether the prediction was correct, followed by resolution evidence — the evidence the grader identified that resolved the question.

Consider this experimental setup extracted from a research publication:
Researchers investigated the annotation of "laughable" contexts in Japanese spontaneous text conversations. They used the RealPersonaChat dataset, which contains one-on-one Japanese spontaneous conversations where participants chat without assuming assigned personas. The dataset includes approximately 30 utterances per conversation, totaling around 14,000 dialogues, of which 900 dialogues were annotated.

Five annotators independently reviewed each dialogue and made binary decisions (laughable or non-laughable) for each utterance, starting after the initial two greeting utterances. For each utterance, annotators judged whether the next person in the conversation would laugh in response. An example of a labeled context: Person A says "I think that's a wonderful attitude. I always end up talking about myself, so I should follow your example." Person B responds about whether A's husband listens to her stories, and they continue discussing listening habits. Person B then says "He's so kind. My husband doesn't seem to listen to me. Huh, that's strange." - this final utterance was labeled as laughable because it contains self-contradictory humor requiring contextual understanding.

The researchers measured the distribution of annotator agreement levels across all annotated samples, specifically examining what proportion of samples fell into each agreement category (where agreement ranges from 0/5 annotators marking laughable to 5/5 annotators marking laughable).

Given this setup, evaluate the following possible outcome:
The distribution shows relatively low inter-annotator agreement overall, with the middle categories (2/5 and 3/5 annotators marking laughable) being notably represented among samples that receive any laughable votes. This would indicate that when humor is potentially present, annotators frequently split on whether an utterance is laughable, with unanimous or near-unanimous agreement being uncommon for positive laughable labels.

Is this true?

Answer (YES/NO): YES